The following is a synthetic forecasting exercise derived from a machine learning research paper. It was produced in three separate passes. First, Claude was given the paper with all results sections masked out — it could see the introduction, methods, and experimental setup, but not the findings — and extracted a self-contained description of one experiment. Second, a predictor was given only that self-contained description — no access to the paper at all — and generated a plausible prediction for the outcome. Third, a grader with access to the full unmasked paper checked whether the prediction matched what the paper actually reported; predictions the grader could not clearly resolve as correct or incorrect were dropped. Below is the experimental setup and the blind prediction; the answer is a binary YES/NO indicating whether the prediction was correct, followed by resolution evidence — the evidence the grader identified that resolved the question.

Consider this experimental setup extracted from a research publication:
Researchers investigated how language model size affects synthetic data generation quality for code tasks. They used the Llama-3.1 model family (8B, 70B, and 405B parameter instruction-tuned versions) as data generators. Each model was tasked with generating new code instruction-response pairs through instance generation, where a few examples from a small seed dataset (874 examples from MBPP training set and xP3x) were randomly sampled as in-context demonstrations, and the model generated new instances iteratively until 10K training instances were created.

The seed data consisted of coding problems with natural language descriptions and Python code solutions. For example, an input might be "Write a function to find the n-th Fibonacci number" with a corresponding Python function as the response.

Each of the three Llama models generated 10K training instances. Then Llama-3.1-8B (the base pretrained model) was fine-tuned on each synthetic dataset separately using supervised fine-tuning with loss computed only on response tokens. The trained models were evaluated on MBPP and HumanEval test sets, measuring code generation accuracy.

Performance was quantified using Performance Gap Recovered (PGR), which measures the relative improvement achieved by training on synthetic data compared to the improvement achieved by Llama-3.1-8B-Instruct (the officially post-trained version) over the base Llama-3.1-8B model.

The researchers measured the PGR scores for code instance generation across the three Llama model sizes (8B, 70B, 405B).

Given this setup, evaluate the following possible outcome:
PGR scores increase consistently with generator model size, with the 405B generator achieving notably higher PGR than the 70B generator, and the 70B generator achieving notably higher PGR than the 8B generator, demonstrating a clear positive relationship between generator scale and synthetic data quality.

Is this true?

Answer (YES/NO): NO